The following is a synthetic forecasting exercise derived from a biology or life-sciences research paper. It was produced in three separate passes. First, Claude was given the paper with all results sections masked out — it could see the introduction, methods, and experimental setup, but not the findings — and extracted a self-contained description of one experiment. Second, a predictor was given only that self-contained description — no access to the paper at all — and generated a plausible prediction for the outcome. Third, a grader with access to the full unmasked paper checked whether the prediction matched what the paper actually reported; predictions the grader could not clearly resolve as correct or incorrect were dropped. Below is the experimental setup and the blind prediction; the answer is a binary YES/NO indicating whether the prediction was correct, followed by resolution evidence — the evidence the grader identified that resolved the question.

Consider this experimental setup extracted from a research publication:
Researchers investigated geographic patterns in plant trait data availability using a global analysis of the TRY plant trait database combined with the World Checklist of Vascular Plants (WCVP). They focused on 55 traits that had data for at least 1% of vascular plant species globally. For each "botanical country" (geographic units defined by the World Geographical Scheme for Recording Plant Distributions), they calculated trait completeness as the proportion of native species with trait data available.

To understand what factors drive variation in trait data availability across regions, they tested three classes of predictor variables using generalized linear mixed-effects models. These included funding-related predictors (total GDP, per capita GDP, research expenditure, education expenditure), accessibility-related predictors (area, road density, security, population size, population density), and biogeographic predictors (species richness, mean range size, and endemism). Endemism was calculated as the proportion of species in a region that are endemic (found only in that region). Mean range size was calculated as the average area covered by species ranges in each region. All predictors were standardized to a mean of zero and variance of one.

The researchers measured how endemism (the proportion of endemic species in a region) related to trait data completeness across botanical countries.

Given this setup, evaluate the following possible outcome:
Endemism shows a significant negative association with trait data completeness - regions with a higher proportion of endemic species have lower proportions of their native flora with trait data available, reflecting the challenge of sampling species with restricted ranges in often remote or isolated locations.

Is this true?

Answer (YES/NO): YES